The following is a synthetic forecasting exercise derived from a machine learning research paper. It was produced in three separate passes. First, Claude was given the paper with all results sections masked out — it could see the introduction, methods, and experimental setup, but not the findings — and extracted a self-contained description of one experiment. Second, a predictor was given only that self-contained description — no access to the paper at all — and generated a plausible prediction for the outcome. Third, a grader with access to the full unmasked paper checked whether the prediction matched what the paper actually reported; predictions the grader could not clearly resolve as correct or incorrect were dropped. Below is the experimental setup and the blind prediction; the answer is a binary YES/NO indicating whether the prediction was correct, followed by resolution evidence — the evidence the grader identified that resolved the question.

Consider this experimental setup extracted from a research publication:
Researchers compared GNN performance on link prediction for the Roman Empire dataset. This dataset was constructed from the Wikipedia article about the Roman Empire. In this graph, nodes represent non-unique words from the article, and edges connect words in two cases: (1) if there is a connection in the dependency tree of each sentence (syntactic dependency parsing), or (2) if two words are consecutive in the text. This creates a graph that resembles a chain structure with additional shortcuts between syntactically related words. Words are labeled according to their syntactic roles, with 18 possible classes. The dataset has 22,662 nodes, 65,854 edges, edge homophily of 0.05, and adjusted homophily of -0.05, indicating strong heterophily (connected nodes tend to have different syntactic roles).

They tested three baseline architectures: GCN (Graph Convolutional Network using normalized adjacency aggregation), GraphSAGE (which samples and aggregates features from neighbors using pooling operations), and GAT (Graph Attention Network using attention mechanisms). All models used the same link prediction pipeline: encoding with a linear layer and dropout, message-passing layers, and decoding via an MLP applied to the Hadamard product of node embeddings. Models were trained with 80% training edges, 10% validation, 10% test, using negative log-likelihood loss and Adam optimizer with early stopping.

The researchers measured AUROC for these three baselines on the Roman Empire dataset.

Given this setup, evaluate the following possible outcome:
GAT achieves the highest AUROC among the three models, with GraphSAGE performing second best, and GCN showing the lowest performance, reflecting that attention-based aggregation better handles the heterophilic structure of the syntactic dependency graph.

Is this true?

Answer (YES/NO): NO